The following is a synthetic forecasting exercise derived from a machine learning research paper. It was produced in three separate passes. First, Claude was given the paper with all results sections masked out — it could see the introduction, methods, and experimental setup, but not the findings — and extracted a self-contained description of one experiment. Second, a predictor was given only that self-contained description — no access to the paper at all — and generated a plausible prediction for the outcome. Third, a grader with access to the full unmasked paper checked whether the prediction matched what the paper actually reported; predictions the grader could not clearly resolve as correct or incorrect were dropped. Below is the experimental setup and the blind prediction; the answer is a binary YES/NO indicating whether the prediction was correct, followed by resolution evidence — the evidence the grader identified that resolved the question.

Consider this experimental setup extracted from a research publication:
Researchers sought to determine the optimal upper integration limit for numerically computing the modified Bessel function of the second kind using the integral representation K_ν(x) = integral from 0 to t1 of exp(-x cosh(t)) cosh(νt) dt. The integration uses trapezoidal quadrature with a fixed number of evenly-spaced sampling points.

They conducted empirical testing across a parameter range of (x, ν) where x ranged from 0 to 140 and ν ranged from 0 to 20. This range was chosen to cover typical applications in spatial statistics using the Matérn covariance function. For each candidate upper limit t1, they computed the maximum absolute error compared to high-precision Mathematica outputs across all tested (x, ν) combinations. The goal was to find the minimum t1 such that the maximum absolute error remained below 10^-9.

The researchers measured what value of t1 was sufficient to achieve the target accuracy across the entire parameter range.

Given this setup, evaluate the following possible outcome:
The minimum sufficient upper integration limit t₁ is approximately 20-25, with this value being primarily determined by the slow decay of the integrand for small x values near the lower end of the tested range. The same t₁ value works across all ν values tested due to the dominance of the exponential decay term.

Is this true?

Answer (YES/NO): NO